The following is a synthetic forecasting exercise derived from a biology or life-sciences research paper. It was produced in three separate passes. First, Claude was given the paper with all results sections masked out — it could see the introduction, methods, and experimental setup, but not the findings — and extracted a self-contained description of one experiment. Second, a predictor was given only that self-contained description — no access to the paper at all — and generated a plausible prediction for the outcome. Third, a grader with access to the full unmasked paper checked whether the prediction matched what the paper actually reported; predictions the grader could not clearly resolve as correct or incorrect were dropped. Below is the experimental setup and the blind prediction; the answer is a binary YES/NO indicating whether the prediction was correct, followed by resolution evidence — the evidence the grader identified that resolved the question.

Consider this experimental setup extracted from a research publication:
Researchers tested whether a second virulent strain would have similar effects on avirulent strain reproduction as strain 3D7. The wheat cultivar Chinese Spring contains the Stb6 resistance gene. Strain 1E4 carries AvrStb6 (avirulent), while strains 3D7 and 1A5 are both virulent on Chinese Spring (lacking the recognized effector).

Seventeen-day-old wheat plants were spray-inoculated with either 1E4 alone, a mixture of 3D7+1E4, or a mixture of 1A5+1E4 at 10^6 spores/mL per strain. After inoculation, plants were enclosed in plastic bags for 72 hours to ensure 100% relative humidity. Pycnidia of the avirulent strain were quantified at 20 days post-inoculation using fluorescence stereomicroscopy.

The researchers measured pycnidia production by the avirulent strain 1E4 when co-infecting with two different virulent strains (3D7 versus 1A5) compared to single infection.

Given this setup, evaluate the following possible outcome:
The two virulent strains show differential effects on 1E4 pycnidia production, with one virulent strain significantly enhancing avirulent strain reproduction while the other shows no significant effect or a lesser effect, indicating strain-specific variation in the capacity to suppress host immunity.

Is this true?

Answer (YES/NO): NO